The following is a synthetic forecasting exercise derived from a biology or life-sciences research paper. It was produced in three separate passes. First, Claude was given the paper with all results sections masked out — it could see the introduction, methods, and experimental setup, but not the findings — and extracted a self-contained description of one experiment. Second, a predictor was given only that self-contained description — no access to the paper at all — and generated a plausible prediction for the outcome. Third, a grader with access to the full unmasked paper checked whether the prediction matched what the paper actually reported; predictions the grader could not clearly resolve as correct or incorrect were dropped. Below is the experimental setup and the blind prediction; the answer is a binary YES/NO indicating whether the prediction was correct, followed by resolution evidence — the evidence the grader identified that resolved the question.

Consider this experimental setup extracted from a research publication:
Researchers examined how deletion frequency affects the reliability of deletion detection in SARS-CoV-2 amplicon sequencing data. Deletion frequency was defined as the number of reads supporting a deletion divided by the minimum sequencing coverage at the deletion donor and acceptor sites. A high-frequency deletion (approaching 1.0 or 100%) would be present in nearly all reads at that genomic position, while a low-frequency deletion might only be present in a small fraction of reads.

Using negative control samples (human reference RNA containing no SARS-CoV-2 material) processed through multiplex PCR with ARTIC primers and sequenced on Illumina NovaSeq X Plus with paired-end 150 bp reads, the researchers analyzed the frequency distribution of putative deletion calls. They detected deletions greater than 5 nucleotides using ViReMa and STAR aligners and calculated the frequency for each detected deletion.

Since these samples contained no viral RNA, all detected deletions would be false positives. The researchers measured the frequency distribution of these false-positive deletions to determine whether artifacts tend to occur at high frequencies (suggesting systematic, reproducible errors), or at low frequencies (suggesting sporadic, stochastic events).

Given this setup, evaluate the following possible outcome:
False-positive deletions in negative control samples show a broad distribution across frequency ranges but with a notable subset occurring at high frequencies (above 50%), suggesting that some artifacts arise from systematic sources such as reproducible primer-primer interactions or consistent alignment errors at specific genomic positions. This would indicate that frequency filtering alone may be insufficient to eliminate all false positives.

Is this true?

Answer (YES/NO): NO